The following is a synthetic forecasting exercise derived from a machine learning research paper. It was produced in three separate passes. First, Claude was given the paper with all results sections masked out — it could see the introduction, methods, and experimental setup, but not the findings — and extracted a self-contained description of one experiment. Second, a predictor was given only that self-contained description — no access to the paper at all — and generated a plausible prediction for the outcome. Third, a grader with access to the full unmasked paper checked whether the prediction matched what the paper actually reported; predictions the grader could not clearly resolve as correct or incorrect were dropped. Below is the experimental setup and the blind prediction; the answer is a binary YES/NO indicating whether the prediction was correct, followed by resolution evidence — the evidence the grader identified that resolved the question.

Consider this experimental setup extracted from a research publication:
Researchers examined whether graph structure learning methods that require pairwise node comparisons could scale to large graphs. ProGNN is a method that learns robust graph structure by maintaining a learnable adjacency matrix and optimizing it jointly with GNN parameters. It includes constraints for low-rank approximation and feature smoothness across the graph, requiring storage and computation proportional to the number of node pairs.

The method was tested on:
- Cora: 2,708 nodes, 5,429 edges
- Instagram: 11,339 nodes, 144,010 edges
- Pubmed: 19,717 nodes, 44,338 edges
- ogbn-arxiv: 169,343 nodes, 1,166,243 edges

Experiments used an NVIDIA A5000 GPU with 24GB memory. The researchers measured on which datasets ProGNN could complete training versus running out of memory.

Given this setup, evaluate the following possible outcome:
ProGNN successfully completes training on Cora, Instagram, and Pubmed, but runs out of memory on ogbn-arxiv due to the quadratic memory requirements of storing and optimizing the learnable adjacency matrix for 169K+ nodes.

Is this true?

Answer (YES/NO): NO